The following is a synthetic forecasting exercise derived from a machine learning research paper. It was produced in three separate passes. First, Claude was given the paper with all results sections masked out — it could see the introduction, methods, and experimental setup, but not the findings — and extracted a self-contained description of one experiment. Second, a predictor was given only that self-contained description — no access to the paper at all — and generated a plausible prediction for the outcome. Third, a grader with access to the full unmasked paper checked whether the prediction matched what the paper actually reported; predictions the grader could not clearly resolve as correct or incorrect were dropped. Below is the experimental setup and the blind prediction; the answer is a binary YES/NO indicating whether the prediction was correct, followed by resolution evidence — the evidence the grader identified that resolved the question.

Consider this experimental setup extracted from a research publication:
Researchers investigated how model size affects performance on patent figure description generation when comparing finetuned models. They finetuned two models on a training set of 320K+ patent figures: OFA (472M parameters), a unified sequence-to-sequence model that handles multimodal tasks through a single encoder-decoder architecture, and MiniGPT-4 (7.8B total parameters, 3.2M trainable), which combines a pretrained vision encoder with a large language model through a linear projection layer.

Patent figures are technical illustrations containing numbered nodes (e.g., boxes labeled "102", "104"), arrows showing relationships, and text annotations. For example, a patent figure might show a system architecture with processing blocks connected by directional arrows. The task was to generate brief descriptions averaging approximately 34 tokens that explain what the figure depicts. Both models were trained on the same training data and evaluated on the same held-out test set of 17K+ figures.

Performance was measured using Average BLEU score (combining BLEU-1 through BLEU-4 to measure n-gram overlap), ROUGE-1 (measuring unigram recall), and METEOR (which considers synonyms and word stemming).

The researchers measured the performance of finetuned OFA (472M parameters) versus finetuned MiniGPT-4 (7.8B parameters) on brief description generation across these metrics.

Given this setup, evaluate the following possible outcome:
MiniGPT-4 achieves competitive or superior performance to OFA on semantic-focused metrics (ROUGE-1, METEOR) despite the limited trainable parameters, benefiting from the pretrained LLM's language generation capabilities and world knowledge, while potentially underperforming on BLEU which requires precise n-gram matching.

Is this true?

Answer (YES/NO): NO